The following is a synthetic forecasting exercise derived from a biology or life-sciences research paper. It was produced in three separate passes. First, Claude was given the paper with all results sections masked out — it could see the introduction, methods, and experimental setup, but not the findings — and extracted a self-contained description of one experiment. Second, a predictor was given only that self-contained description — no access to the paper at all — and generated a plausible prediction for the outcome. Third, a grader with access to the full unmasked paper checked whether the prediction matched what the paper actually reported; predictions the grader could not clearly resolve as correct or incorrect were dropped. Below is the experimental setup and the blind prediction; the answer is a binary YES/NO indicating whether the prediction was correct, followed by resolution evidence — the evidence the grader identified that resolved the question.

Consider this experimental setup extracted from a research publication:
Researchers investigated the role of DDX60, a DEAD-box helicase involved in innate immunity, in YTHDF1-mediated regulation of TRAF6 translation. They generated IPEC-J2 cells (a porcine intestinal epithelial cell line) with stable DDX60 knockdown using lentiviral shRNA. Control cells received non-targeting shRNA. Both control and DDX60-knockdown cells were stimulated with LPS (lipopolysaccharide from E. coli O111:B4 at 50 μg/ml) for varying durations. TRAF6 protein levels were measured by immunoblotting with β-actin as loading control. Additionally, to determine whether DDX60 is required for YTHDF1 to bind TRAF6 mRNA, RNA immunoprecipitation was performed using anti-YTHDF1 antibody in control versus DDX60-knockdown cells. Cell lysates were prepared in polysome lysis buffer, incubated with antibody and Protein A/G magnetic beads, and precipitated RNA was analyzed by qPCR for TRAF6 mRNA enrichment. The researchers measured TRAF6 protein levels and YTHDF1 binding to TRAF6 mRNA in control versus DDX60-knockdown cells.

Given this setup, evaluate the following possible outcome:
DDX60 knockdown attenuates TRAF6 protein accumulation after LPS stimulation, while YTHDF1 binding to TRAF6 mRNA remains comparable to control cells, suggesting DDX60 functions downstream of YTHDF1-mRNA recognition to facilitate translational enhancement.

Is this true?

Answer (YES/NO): NO